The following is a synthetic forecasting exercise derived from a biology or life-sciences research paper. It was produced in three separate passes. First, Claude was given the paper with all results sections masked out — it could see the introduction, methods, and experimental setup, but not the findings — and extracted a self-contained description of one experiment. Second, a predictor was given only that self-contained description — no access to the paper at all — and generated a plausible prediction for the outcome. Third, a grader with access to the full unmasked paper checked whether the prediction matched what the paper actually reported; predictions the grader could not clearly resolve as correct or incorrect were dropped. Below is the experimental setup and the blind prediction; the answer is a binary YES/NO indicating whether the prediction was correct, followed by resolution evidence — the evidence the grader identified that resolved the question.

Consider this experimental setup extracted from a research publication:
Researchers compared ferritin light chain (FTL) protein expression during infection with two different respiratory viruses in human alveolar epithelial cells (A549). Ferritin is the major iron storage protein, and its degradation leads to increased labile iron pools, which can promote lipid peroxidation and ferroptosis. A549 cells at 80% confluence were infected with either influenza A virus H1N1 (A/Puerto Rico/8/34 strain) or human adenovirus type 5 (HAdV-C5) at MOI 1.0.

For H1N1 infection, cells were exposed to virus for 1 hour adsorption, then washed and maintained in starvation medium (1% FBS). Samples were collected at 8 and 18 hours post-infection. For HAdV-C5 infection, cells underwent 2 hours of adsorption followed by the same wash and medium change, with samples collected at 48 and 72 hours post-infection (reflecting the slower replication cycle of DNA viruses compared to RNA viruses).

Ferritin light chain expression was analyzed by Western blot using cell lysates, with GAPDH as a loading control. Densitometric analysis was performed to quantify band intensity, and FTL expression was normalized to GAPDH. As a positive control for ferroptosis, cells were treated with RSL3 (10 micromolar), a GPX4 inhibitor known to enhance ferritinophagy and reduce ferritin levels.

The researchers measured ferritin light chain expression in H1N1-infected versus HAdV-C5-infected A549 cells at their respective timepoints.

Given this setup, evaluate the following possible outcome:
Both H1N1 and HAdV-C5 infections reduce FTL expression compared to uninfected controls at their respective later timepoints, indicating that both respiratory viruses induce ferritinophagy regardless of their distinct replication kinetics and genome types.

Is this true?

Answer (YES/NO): NO